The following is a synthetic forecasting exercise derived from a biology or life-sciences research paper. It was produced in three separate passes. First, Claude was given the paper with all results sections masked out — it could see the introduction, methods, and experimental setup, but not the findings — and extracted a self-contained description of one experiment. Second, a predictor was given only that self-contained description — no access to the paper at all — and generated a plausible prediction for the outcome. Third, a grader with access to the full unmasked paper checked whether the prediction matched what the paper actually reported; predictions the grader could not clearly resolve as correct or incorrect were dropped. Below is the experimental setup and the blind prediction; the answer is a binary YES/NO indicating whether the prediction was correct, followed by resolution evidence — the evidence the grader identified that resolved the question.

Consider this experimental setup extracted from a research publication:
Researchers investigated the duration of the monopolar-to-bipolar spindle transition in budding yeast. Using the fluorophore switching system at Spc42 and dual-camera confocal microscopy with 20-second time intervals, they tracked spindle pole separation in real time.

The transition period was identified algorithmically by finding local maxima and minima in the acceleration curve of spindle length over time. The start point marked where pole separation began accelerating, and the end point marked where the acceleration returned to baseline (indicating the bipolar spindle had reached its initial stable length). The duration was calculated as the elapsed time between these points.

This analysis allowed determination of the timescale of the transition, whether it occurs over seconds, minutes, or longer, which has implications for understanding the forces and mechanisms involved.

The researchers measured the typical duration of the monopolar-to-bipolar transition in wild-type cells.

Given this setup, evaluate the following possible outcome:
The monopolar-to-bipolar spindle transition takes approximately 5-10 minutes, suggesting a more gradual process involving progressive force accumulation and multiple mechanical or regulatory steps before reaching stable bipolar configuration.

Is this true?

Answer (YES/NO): NO